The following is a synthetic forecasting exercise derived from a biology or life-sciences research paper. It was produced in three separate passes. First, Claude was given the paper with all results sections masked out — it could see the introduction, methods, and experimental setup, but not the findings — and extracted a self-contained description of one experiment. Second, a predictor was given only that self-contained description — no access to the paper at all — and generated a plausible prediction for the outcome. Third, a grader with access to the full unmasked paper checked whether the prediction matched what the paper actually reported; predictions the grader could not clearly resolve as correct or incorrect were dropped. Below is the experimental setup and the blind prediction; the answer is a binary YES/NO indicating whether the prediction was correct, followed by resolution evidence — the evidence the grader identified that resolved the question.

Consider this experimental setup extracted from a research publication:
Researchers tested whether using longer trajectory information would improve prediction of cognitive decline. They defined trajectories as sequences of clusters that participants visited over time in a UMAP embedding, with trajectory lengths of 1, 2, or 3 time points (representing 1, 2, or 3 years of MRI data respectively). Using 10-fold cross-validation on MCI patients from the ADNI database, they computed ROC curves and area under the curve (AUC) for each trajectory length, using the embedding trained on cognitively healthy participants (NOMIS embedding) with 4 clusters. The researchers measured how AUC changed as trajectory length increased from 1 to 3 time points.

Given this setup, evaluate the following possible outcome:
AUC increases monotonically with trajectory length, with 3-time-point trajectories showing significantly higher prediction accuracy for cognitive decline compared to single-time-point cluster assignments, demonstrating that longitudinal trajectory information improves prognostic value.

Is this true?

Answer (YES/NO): NO